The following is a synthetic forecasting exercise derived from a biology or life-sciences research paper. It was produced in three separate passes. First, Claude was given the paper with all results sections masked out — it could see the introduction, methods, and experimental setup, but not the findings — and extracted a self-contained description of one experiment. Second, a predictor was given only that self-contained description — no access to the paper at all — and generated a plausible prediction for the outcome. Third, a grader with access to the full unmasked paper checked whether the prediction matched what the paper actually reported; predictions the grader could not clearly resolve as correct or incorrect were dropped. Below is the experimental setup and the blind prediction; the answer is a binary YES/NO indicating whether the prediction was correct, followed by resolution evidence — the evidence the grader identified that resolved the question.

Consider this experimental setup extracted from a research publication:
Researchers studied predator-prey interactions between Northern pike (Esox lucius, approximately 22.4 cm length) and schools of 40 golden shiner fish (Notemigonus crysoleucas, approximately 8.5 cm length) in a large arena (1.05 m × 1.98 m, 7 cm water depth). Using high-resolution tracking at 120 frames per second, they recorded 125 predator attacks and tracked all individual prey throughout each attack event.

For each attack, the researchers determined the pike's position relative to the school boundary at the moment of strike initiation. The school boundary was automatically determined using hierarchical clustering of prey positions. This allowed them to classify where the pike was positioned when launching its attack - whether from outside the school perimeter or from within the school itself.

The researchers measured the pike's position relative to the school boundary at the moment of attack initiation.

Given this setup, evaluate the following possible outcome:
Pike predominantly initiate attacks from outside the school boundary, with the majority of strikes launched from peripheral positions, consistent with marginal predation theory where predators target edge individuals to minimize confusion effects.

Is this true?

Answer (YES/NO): NO